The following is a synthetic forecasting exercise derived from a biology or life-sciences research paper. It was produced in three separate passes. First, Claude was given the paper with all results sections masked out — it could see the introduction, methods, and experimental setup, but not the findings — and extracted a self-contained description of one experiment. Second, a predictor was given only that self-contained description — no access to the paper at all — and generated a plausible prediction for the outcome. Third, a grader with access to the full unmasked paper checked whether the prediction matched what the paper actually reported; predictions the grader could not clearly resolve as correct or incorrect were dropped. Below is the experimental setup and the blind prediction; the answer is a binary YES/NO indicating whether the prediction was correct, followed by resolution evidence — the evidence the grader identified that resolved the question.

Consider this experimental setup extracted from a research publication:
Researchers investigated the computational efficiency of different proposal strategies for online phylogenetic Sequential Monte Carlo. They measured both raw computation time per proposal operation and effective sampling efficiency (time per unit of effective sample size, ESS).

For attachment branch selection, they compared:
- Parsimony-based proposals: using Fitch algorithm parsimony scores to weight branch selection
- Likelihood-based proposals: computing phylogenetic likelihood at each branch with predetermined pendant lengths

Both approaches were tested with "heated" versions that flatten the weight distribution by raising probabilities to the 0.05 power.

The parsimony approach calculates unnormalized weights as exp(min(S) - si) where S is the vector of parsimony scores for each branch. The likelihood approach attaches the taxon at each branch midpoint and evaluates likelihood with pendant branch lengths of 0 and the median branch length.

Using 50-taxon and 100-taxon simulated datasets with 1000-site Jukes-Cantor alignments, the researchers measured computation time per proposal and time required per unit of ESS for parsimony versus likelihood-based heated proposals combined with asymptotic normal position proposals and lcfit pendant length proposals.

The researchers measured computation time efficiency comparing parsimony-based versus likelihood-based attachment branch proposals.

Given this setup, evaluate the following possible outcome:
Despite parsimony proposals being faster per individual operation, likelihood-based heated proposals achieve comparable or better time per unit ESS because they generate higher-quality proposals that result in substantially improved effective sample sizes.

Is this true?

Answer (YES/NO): YES